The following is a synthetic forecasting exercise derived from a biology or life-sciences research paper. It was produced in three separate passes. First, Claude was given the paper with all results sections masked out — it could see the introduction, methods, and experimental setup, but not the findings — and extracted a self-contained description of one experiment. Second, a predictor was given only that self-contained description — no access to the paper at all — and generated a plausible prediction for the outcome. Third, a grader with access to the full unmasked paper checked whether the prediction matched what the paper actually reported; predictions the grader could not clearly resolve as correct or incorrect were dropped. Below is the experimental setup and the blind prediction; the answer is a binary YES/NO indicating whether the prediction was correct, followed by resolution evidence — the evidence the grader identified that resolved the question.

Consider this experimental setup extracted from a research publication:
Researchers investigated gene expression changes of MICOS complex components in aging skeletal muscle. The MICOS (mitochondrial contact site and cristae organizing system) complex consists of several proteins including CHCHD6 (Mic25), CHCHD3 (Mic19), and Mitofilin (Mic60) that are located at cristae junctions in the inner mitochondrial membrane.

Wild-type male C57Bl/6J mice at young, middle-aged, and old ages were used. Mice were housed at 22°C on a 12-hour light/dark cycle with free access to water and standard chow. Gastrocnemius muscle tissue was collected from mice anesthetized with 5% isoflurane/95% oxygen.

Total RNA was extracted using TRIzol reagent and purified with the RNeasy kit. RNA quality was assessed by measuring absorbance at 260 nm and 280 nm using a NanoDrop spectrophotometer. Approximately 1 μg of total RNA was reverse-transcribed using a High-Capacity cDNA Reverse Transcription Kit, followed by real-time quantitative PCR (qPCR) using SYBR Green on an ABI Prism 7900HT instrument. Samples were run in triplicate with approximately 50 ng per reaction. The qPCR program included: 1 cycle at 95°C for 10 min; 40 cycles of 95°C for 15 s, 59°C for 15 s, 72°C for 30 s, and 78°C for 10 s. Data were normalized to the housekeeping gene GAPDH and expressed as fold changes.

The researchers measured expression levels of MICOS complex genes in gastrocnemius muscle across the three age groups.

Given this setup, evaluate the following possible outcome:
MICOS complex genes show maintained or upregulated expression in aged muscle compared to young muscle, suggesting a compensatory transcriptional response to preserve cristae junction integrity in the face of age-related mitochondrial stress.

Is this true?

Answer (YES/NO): NO